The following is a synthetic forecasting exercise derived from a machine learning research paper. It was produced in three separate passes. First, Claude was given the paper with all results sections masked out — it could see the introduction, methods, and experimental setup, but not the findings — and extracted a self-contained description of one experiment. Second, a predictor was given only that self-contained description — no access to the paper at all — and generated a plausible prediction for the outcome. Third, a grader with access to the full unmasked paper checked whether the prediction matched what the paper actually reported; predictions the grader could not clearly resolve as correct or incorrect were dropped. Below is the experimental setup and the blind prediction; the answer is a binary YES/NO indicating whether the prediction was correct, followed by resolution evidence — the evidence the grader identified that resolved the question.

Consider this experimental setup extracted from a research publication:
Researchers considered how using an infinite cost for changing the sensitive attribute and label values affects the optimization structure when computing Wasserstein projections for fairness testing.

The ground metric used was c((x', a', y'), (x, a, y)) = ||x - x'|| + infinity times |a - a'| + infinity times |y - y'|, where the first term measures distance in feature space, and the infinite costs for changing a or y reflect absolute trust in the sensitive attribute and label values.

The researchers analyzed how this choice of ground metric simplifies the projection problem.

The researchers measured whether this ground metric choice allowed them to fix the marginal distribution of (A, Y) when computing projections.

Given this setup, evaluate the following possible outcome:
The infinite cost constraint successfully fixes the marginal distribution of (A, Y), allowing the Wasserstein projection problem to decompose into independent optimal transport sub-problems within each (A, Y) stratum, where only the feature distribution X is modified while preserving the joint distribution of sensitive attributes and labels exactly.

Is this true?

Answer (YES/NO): NO